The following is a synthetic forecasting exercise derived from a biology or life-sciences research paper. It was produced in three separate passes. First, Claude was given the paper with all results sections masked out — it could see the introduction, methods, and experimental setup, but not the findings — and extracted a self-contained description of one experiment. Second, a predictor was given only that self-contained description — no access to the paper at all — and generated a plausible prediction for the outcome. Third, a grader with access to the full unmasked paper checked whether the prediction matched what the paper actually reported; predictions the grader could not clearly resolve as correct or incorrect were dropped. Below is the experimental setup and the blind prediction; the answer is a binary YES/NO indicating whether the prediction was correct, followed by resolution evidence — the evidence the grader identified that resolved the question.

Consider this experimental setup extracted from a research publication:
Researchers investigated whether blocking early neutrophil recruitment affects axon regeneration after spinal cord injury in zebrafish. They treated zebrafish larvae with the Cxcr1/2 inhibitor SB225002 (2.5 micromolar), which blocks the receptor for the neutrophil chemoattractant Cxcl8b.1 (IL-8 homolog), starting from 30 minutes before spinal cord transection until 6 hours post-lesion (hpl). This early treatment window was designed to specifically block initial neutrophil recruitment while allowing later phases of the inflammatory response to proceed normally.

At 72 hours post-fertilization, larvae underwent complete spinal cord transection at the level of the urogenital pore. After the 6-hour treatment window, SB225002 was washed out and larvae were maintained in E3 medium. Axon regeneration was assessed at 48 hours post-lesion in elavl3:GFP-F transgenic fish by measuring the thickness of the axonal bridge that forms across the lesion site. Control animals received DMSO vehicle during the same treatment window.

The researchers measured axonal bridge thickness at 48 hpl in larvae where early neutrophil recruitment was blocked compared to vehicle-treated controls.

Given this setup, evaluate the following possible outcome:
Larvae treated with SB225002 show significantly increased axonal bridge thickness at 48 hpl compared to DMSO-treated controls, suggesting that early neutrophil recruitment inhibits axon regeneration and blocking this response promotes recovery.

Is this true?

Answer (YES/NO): NO